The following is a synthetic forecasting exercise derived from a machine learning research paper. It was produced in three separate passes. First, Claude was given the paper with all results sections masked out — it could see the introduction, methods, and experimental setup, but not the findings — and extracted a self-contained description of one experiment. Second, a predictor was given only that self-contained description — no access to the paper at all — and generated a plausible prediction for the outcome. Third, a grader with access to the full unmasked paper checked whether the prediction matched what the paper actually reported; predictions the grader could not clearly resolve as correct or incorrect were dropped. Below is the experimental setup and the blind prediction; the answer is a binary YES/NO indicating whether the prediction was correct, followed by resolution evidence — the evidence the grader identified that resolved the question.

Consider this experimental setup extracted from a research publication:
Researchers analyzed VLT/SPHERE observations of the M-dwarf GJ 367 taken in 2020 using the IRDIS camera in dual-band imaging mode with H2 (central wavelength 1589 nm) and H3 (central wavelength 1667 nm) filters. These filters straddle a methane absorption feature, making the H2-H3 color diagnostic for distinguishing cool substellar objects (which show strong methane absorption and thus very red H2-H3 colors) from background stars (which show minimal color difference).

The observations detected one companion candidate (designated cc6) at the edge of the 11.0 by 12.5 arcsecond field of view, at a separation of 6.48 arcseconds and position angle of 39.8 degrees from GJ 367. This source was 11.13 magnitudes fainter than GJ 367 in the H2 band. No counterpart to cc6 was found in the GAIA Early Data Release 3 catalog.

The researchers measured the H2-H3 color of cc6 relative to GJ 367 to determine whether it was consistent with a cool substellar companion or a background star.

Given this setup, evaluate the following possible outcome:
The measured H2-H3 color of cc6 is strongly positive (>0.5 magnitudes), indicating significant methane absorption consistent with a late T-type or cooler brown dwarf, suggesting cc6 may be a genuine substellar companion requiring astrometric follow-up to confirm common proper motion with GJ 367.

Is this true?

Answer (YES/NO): NO